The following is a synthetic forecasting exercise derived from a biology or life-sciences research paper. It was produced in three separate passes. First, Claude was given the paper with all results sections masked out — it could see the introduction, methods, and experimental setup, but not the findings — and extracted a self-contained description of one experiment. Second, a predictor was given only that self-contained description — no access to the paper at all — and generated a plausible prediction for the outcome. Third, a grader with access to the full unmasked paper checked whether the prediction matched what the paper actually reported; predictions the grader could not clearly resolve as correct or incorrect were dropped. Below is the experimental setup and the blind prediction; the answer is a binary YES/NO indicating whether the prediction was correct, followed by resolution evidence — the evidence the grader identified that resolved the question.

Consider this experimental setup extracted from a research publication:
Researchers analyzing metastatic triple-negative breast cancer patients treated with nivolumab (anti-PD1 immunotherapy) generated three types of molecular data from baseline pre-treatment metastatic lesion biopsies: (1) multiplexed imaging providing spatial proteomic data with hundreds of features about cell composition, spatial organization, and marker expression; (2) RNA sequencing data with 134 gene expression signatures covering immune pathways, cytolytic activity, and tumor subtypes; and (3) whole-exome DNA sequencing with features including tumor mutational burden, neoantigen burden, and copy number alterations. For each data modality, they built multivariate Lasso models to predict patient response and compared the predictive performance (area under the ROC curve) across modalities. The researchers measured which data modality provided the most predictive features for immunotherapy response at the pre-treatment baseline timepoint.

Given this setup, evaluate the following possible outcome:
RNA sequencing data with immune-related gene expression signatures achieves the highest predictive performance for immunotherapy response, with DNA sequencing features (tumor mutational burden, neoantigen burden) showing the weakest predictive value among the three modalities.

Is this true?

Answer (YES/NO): NO